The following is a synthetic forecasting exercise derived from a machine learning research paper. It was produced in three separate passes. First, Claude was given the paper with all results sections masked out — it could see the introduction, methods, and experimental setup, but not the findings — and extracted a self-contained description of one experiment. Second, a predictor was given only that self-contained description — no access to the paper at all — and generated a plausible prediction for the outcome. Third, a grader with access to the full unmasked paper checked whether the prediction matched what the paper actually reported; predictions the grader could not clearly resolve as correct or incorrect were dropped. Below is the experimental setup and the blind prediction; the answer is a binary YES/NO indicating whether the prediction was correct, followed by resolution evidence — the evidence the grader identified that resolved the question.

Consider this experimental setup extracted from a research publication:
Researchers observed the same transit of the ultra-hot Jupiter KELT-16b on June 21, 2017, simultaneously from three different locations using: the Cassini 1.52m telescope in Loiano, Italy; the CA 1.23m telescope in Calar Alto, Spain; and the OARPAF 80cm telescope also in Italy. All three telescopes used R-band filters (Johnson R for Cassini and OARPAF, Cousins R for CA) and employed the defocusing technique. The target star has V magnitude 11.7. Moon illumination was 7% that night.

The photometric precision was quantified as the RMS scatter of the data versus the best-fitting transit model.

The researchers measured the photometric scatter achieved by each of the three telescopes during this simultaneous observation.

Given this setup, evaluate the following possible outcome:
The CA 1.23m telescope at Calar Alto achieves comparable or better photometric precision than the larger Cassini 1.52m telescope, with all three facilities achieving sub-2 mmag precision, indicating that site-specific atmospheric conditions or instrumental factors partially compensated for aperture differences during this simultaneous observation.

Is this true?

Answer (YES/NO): NO